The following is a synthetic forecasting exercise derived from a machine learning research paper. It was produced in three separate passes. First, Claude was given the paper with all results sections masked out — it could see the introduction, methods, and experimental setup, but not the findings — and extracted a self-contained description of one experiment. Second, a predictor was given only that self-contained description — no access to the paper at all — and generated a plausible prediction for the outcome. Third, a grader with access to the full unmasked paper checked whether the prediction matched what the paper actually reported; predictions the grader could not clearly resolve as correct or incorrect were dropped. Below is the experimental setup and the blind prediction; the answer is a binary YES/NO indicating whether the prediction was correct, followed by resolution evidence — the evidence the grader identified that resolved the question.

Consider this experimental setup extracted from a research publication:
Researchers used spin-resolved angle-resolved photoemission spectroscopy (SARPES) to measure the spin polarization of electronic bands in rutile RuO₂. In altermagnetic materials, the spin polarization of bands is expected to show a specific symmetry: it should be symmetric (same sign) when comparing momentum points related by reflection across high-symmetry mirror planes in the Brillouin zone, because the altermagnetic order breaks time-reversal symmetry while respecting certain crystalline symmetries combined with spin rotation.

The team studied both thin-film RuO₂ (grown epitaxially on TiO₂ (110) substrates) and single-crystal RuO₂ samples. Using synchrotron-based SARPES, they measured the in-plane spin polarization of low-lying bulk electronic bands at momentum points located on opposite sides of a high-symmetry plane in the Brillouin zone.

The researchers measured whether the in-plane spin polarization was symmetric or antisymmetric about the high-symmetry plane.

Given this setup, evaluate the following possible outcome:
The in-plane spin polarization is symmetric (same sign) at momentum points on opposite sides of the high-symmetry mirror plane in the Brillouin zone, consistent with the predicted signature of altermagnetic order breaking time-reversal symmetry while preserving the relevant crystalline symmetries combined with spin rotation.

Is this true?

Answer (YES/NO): NO